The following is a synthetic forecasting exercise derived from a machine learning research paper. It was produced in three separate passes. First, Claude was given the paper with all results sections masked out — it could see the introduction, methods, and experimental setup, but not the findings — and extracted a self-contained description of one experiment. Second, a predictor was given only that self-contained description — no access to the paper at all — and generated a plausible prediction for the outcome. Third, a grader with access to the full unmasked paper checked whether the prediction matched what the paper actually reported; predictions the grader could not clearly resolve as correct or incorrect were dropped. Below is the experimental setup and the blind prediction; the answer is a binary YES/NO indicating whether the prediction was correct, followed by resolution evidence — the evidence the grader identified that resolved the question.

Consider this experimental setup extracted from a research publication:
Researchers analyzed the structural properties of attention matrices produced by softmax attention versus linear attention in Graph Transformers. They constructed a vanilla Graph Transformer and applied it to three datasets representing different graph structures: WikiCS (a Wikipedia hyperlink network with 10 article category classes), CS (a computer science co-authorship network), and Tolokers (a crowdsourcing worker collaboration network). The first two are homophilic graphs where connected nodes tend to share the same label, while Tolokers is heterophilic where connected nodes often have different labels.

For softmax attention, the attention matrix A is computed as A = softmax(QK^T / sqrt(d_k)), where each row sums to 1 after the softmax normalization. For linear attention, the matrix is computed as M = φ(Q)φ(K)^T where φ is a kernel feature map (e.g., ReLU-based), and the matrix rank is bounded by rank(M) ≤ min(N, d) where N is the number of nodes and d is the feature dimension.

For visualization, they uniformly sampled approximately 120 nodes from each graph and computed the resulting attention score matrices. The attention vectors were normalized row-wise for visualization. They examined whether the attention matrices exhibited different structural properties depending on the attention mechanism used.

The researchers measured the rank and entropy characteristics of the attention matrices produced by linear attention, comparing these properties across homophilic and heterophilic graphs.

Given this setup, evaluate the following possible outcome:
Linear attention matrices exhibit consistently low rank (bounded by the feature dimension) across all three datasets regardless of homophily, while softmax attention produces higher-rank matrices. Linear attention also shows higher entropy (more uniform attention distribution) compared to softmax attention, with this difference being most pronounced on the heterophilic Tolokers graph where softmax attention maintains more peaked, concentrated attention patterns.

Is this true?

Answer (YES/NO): NO